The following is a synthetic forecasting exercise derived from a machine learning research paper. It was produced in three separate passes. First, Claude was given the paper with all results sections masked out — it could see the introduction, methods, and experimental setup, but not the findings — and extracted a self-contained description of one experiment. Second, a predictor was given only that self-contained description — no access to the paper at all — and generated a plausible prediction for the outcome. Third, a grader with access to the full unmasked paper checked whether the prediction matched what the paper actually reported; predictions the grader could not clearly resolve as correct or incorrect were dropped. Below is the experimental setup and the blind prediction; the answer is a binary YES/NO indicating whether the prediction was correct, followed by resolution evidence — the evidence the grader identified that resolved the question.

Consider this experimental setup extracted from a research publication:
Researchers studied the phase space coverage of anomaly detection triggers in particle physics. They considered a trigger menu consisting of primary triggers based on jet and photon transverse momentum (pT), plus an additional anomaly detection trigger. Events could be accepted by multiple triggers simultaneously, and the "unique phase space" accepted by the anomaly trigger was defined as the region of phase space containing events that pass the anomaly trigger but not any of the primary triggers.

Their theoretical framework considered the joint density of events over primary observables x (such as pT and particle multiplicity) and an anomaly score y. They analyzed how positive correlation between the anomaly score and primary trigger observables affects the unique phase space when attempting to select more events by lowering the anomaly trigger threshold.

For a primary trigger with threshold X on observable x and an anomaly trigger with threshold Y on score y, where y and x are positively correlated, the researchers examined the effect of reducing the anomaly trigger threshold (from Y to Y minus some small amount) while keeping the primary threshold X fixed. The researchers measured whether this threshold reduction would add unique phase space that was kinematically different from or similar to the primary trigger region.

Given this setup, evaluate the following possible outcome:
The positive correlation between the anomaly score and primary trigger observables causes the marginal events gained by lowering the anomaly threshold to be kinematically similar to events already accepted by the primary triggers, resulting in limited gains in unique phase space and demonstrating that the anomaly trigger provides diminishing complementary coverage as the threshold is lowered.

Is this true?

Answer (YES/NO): YES